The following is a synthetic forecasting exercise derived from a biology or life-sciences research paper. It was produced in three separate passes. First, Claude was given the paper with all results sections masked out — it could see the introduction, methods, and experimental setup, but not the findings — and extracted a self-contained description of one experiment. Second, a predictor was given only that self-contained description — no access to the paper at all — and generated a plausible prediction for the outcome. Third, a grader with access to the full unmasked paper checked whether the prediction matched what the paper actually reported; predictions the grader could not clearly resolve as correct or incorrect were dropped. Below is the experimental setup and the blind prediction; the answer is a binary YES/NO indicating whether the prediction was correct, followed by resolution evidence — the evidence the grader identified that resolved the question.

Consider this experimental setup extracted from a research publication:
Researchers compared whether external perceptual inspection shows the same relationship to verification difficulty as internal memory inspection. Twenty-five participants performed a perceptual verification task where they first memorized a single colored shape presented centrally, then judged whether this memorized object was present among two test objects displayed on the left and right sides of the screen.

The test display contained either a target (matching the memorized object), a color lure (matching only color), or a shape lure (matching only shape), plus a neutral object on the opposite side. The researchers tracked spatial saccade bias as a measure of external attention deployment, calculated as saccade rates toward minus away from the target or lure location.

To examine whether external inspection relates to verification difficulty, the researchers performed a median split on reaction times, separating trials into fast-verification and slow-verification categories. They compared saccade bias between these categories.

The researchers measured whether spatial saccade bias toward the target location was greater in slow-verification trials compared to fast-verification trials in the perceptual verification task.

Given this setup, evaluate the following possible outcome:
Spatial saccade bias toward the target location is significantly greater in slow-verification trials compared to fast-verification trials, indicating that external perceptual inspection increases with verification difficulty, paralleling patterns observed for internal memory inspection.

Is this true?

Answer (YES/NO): YES